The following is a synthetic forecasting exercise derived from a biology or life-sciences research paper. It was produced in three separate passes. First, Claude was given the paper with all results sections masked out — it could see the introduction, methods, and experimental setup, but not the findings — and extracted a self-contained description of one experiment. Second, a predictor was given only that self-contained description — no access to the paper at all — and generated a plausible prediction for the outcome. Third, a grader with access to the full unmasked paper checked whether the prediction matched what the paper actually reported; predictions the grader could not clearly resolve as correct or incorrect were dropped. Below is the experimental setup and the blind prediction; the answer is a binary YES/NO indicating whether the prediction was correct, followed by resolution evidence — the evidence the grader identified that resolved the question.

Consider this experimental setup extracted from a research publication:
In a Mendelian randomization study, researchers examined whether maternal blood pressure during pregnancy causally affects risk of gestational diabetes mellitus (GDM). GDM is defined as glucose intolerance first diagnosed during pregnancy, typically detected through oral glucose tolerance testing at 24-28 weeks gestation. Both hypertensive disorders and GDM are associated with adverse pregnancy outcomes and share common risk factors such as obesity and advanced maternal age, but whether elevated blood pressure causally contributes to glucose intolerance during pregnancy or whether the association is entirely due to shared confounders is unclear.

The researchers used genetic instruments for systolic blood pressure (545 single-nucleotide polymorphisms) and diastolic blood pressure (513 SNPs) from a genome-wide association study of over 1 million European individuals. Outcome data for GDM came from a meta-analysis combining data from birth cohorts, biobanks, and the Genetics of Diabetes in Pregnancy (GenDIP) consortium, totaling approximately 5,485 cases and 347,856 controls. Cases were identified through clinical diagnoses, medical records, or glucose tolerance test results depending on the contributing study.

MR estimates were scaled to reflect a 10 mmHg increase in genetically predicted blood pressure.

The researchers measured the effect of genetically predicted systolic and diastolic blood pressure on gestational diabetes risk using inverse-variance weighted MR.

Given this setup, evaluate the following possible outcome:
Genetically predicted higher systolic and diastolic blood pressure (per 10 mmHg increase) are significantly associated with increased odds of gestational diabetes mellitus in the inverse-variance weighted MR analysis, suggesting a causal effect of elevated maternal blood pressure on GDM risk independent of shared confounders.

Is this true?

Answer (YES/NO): YES